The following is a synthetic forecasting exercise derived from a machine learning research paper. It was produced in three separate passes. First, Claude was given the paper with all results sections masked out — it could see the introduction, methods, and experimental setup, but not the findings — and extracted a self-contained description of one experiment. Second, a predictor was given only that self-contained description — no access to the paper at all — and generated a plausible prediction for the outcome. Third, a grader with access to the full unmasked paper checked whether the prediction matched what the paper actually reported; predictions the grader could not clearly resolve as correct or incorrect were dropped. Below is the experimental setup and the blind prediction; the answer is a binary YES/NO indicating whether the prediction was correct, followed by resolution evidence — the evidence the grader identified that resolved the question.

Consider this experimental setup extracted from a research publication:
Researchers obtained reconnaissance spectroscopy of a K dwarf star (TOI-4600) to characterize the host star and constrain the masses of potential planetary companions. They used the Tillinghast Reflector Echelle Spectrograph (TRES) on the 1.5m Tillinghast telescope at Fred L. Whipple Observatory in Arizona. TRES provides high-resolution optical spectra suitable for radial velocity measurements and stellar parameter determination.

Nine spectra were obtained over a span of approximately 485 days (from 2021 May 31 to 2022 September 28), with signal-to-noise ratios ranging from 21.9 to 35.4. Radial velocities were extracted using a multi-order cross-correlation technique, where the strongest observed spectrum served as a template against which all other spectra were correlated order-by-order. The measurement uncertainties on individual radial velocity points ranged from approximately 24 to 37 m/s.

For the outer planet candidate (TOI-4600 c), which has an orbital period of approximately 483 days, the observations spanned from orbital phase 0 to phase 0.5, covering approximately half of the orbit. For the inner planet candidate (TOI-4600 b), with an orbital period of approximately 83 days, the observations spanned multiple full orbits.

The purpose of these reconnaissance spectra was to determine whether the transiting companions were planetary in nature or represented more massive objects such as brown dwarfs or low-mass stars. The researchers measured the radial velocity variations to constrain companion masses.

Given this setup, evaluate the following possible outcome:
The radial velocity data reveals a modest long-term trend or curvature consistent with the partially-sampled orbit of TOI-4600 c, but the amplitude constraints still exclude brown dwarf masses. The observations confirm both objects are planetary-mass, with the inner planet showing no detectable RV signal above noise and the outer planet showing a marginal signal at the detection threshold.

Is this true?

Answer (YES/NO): NO